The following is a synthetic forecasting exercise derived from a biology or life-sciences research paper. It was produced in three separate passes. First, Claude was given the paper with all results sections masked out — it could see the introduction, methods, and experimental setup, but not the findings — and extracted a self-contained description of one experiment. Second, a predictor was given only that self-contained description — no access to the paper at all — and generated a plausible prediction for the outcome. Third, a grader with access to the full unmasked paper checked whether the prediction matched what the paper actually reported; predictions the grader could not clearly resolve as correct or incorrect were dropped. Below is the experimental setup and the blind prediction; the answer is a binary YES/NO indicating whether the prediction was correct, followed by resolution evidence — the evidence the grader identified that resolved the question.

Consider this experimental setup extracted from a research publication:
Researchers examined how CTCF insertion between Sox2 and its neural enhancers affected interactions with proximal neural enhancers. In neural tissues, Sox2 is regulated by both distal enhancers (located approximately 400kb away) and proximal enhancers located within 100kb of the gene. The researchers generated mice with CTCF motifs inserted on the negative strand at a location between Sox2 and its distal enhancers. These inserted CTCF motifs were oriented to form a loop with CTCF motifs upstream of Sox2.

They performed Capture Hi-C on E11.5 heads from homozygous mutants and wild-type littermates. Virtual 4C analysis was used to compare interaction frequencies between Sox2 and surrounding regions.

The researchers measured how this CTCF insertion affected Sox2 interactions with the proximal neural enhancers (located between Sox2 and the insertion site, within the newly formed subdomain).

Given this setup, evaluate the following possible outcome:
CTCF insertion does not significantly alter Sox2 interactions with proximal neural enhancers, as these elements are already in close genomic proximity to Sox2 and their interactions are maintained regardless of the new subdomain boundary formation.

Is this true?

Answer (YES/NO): NO